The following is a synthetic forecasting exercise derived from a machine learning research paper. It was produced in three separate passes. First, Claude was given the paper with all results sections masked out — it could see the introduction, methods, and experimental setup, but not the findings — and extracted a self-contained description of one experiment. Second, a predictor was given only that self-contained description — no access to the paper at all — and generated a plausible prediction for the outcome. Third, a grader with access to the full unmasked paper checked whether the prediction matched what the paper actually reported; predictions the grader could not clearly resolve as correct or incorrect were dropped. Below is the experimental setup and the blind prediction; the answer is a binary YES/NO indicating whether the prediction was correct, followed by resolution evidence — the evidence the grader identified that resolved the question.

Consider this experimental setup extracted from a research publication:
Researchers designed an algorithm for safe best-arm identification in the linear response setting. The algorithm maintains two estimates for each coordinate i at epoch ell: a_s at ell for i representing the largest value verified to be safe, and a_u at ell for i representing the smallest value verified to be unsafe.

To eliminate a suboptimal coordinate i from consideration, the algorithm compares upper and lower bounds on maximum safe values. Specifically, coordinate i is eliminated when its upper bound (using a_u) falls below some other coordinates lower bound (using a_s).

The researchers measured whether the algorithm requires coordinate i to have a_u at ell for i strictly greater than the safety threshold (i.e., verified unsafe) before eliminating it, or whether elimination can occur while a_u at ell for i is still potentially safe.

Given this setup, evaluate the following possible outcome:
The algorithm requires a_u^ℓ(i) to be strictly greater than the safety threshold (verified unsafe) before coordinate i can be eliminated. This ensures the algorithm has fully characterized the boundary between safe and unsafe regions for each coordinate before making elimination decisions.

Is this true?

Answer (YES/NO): NO